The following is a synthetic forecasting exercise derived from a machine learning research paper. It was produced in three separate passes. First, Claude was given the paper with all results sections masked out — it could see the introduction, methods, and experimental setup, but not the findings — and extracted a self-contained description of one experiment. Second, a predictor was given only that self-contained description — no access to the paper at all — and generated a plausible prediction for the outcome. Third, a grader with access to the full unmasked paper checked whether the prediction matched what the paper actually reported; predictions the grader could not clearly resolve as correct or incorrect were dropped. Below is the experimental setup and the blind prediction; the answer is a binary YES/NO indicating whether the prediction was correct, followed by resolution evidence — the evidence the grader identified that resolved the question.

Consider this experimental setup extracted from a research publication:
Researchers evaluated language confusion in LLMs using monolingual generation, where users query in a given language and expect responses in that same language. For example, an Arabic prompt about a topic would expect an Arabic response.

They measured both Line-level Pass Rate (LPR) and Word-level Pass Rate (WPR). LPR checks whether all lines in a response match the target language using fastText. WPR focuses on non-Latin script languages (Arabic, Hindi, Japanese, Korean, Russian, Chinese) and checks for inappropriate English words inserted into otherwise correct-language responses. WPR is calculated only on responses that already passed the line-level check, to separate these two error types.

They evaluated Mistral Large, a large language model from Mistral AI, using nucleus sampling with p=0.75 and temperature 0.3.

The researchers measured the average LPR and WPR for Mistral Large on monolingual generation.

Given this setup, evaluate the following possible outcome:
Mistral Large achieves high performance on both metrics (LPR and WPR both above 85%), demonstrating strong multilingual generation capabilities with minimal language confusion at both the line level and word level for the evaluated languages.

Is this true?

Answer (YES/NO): NO